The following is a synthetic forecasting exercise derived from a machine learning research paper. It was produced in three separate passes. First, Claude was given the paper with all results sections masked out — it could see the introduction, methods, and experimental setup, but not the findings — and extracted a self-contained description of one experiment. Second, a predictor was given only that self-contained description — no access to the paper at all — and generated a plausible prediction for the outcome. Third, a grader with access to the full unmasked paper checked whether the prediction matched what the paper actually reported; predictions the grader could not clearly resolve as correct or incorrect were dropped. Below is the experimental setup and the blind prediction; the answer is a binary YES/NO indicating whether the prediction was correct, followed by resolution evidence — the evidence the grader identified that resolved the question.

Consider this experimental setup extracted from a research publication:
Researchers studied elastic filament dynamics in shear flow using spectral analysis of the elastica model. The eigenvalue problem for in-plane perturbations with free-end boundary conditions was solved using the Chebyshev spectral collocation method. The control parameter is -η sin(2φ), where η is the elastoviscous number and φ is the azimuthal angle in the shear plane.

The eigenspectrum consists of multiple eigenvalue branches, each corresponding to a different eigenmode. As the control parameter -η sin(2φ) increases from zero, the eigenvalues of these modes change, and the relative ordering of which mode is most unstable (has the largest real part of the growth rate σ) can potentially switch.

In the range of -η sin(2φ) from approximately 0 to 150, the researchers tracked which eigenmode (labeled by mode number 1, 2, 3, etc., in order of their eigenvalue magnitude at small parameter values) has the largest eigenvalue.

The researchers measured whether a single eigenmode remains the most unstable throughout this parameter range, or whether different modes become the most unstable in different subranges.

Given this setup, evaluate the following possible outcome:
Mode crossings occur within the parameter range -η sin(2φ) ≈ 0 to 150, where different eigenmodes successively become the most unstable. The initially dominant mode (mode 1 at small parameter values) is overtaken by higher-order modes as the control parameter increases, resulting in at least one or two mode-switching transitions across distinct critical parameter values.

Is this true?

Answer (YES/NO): NO